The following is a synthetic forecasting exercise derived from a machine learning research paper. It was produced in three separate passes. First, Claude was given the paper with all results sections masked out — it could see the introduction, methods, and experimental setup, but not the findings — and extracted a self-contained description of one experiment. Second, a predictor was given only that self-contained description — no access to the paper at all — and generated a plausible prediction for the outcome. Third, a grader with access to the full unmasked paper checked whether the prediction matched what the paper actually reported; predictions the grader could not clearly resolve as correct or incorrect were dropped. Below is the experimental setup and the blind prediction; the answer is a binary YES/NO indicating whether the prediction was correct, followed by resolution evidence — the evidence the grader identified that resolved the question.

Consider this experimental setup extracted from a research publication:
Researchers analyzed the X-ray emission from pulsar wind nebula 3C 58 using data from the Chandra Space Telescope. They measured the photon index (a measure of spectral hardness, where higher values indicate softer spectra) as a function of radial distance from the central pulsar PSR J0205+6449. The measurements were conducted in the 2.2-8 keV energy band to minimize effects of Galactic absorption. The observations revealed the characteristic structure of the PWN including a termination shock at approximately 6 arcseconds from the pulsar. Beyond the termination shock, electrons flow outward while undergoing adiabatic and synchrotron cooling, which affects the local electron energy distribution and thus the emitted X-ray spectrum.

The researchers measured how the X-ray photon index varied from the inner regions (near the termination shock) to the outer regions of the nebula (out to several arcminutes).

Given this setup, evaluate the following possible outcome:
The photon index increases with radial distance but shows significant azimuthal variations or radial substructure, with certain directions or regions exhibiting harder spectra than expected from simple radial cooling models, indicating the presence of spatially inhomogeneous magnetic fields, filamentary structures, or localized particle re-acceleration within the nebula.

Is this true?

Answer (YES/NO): NO